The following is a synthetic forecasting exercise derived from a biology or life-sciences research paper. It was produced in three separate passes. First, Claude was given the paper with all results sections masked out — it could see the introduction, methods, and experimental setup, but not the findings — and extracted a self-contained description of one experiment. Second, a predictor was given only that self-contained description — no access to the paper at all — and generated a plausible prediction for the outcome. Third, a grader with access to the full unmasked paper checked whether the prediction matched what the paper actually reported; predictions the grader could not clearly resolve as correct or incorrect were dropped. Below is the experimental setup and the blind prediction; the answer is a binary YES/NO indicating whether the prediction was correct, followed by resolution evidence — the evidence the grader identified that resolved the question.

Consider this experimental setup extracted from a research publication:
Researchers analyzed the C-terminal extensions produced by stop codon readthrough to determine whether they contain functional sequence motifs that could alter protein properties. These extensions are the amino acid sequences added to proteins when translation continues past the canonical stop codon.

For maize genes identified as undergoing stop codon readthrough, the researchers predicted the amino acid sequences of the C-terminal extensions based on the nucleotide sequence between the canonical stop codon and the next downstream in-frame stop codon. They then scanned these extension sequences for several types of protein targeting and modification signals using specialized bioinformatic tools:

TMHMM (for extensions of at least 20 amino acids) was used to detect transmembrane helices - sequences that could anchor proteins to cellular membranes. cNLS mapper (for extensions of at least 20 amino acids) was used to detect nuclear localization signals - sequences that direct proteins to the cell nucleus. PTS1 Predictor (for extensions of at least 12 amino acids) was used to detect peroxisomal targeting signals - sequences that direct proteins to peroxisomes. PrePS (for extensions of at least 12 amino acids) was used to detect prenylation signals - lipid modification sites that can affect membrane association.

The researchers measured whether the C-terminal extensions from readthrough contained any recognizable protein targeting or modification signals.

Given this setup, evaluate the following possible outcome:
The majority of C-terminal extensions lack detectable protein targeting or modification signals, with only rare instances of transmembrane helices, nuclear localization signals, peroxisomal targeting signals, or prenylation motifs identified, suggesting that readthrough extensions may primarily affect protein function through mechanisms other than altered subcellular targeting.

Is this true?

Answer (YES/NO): NO